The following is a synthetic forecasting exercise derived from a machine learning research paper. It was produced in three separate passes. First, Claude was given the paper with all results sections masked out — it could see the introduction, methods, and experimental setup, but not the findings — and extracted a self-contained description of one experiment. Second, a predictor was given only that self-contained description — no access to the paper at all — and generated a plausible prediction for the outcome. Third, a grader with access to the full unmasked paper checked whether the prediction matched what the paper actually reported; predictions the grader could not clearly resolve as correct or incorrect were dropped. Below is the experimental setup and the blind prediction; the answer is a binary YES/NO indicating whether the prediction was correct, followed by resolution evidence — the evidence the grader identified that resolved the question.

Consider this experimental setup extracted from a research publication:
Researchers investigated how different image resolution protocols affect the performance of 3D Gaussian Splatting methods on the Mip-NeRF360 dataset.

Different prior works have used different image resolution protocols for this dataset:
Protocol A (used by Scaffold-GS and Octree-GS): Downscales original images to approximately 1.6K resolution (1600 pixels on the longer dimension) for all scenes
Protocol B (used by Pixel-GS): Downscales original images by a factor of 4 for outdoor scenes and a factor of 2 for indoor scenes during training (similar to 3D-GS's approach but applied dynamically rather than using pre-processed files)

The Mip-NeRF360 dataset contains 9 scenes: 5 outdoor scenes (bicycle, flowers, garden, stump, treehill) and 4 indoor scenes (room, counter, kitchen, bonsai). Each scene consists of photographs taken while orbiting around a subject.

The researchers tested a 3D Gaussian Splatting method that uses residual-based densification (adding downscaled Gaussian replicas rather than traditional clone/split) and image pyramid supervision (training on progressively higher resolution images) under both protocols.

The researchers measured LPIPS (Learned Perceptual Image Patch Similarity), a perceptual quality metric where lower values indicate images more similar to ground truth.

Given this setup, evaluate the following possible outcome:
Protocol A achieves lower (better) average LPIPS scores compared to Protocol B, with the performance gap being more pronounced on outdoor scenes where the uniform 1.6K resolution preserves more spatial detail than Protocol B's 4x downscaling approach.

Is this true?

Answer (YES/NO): NO